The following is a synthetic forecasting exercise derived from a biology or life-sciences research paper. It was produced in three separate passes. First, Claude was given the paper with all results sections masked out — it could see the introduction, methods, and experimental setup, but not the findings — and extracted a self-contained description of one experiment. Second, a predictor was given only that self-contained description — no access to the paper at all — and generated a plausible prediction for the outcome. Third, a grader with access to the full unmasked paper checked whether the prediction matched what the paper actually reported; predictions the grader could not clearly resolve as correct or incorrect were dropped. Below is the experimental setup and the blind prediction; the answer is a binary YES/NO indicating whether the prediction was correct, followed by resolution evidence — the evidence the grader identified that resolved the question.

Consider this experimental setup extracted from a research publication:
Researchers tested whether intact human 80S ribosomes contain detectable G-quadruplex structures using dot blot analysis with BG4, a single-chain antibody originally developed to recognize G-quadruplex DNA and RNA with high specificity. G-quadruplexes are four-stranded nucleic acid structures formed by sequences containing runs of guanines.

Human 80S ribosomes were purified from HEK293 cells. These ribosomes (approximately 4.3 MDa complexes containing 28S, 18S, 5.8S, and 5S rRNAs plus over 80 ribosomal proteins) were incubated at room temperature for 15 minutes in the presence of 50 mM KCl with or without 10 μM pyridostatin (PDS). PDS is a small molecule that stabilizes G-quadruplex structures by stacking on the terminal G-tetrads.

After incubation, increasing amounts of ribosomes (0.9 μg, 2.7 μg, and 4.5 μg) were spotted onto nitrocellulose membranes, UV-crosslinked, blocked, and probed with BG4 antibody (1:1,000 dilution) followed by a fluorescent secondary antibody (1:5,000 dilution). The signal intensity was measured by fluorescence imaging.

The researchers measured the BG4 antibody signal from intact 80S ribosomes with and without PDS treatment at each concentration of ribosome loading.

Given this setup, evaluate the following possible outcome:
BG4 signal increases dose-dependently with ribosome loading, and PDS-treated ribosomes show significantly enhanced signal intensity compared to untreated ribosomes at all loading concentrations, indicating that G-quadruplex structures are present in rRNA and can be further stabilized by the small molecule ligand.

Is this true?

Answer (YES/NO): YES